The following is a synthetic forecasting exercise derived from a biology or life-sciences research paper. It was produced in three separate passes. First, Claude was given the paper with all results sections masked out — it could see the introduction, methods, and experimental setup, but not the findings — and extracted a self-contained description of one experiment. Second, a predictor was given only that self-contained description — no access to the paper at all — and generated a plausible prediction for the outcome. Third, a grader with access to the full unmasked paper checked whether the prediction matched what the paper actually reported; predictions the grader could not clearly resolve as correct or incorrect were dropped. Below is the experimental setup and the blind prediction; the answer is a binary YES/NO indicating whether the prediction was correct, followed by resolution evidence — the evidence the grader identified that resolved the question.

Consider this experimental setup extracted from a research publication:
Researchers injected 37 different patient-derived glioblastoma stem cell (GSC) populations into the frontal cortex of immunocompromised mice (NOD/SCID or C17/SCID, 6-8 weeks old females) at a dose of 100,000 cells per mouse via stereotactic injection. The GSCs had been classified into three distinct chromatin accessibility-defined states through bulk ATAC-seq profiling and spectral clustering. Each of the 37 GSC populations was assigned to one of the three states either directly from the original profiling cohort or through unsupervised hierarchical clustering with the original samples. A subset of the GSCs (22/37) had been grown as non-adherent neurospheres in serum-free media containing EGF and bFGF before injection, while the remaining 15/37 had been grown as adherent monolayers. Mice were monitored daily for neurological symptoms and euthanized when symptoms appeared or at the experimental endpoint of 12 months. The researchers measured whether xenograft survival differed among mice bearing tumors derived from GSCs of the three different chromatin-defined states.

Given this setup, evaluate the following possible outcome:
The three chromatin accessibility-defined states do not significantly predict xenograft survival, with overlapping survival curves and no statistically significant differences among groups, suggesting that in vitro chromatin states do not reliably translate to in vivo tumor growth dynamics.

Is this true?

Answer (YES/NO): NO